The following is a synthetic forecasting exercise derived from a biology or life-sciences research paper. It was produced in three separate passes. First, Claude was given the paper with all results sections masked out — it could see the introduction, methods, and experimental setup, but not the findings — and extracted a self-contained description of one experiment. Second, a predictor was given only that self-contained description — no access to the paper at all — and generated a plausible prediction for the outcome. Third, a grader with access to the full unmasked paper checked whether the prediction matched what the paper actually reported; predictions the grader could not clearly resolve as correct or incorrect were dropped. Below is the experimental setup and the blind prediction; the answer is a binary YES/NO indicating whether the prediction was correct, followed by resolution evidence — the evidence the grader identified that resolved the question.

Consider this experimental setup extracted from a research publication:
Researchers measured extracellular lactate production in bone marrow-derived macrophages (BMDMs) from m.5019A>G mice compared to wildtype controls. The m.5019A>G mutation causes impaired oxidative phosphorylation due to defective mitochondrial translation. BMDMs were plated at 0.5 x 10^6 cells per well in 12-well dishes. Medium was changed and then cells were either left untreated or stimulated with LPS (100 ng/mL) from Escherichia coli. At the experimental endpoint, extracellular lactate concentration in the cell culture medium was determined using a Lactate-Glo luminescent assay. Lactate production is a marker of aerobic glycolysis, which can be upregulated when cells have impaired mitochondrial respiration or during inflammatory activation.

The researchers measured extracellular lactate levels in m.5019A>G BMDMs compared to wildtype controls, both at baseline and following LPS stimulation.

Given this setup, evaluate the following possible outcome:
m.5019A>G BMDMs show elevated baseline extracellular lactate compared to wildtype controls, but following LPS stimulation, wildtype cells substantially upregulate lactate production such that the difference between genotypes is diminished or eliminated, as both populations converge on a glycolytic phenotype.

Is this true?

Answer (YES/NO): YES